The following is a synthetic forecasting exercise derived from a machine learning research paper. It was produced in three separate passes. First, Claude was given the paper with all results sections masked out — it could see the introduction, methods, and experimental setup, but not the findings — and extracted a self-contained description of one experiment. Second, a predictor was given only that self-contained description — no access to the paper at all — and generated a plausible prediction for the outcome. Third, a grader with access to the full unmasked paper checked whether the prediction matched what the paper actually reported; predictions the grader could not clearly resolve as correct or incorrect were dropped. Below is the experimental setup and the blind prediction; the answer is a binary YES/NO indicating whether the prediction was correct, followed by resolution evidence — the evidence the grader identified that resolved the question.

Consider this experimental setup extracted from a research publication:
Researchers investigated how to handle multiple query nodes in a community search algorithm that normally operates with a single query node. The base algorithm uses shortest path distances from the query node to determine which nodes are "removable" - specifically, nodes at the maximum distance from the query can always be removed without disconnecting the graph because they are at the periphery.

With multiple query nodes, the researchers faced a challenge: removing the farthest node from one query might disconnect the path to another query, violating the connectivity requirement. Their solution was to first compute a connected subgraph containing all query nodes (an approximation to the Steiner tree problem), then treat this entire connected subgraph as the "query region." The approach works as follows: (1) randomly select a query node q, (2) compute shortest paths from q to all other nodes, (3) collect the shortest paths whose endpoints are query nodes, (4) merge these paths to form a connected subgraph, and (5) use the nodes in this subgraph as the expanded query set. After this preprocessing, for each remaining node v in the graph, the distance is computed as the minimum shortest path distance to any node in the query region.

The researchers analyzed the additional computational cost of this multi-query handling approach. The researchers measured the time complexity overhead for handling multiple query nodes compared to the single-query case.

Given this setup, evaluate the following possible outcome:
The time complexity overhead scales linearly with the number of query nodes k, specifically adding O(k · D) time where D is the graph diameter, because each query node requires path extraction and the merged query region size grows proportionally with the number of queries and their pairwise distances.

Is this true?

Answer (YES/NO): NO